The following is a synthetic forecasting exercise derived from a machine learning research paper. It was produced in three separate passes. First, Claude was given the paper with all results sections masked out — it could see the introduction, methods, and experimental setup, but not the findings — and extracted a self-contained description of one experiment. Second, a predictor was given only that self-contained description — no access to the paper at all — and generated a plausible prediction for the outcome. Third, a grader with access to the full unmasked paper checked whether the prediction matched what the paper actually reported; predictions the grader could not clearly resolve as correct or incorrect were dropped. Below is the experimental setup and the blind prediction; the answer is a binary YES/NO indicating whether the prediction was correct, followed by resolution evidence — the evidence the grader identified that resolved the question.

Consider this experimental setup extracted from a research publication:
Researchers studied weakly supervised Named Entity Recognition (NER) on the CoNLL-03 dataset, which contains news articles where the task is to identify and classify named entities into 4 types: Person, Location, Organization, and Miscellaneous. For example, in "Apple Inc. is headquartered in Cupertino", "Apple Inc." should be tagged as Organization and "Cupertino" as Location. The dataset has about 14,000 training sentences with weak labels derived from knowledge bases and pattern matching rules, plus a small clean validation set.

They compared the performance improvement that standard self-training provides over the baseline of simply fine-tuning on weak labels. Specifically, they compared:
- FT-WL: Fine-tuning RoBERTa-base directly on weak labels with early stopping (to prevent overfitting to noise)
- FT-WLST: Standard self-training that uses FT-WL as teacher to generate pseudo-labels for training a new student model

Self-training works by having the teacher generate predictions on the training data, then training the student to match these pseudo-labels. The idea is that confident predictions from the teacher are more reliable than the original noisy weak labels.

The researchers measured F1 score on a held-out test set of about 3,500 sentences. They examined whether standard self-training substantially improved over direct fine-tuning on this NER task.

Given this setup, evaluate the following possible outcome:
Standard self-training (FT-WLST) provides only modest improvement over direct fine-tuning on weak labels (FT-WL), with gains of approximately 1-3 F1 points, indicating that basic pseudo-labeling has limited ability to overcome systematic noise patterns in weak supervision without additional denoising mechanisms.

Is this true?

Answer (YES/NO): NO